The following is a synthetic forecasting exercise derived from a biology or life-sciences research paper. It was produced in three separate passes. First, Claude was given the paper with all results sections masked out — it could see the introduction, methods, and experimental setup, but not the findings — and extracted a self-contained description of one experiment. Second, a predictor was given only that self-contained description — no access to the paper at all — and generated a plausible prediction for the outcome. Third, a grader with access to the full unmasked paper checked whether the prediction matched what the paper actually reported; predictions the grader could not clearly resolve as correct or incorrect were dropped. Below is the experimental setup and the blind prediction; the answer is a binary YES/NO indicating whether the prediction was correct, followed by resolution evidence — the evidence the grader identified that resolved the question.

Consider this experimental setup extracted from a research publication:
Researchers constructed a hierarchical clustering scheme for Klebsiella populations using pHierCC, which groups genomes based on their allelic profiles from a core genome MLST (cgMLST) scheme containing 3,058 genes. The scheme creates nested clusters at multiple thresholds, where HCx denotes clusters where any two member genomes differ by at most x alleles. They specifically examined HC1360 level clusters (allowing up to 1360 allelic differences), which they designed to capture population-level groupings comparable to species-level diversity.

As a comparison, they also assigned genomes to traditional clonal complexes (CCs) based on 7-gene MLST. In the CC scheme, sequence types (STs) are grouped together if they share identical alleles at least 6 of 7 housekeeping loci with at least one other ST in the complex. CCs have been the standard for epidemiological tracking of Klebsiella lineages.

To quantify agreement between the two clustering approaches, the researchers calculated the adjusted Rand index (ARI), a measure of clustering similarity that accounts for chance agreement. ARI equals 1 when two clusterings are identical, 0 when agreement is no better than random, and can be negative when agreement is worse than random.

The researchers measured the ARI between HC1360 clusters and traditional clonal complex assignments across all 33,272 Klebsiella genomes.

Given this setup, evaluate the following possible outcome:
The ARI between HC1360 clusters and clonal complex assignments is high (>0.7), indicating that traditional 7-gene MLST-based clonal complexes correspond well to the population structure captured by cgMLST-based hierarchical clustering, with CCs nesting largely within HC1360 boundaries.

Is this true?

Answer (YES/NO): YES